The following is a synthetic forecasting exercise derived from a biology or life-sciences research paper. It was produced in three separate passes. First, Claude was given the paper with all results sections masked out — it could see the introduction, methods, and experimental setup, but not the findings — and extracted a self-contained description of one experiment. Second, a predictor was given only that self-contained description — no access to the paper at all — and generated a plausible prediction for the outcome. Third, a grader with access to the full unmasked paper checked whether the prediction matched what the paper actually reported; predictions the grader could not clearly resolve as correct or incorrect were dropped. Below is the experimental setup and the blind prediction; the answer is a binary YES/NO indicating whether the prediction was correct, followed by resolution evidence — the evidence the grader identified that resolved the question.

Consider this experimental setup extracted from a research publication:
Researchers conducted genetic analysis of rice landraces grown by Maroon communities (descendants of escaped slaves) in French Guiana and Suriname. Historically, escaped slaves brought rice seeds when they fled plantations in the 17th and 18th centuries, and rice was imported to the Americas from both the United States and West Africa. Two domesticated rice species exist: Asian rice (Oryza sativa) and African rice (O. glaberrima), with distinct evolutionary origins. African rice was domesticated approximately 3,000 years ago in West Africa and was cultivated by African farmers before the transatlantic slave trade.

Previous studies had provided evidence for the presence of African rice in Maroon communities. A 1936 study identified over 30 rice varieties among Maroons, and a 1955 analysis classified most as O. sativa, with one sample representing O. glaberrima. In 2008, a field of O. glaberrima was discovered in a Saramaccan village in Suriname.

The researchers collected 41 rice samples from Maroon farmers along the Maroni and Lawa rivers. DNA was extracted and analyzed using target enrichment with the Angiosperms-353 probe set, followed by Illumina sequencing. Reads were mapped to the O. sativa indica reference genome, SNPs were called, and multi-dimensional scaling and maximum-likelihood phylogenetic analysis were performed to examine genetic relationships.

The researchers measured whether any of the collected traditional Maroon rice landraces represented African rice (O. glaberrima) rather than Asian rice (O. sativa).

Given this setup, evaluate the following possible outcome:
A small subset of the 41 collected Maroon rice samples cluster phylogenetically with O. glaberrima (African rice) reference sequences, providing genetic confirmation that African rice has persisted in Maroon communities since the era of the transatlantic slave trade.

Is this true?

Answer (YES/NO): NO